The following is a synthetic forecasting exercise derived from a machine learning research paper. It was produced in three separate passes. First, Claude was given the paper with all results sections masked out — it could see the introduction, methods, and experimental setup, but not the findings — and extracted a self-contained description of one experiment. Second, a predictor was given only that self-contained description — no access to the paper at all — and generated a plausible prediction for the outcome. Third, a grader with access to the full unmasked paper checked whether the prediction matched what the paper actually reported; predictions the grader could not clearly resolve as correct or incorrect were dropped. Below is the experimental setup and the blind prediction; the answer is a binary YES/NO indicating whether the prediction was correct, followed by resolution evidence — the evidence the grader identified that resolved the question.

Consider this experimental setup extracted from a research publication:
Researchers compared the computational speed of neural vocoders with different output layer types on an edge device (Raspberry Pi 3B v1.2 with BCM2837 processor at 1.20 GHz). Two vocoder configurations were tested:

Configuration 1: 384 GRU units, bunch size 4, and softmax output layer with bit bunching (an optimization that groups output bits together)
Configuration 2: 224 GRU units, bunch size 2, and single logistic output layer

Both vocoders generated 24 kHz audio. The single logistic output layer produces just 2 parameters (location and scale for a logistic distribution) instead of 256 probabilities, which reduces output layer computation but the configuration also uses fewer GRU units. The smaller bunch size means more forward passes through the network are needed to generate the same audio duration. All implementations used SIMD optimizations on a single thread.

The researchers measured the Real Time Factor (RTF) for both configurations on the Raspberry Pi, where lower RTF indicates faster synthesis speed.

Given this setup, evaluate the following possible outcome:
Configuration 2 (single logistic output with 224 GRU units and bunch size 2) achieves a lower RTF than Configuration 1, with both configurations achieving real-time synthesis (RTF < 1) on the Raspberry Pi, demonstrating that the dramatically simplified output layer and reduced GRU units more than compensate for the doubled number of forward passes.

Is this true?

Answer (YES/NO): NO